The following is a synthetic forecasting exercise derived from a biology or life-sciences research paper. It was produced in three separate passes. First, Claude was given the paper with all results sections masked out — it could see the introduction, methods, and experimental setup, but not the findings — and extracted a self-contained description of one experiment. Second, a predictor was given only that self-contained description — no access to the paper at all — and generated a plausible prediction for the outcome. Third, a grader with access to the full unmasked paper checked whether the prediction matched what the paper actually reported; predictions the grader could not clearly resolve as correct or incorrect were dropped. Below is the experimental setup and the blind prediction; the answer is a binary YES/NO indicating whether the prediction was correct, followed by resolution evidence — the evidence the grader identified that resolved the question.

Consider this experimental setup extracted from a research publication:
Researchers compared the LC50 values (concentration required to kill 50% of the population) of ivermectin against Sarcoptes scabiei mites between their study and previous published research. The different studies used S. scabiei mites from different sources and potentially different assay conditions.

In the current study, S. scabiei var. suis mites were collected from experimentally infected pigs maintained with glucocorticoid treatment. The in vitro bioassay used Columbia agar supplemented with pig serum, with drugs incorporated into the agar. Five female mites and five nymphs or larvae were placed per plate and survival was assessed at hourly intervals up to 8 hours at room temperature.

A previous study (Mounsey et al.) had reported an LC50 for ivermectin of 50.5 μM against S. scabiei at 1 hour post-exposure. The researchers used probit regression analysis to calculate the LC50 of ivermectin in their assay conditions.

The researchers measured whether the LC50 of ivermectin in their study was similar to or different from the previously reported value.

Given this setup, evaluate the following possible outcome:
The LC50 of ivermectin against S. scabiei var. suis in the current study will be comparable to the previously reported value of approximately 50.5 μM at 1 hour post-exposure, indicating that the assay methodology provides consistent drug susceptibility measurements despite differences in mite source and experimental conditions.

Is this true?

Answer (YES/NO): NO